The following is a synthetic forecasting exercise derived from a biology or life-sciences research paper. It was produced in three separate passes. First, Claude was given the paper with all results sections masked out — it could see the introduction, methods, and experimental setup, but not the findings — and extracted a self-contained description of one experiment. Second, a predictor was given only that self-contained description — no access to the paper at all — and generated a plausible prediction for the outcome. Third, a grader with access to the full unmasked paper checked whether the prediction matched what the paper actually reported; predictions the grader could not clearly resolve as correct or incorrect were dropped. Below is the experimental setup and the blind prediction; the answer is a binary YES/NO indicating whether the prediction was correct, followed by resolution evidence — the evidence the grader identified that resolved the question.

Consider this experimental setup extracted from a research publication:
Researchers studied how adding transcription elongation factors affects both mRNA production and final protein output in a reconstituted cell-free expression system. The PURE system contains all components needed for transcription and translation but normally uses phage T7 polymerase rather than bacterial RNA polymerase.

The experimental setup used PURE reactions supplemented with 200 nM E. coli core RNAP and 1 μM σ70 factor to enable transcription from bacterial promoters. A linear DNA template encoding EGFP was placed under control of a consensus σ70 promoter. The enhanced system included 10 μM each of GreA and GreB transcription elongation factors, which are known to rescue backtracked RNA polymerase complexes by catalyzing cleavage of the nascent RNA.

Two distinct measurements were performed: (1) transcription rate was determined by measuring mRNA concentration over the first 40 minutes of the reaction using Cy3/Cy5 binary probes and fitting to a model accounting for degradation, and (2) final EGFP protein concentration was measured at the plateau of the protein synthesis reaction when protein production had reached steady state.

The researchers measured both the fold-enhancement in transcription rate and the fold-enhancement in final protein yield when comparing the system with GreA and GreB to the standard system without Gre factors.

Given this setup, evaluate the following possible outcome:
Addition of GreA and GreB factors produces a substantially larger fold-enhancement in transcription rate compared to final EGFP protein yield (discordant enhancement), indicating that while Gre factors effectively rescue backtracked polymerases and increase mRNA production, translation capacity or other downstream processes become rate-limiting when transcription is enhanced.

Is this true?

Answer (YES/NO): YES